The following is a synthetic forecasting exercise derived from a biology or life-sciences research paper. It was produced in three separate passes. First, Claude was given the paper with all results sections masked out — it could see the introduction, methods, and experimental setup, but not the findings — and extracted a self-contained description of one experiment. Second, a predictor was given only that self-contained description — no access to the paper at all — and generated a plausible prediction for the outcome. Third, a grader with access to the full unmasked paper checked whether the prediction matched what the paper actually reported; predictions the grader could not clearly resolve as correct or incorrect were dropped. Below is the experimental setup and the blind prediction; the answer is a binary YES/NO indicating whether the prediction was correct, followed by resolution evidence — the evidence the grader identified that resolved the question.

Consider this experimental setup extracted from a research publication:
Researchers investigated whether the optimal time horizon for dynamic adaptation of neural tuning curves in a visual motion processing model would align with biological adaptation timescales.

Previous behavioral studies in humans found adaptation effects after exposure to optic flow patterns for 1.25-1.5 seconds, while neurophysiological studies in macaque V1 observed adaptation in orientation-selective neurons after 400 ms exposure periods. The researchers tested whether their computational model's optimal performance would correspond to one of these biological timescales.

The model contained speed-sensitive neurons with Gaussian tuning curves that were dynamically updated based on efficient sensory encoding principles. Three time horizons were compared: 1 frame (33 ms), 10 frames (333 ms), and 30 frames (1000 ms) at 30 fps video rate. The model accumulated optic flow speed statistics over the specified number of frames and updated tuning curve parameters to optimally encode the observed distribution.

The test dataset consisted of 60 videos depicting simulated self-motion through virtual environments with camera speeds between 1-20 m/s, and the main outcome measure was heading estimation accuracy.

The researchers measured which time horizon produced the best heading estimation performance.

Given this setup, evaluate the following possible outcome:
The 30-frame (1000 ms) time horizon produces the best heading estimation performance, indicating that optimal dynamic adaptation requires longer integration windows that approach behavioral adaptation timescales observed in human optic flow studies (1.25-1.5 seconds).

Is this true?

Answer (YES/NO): NO